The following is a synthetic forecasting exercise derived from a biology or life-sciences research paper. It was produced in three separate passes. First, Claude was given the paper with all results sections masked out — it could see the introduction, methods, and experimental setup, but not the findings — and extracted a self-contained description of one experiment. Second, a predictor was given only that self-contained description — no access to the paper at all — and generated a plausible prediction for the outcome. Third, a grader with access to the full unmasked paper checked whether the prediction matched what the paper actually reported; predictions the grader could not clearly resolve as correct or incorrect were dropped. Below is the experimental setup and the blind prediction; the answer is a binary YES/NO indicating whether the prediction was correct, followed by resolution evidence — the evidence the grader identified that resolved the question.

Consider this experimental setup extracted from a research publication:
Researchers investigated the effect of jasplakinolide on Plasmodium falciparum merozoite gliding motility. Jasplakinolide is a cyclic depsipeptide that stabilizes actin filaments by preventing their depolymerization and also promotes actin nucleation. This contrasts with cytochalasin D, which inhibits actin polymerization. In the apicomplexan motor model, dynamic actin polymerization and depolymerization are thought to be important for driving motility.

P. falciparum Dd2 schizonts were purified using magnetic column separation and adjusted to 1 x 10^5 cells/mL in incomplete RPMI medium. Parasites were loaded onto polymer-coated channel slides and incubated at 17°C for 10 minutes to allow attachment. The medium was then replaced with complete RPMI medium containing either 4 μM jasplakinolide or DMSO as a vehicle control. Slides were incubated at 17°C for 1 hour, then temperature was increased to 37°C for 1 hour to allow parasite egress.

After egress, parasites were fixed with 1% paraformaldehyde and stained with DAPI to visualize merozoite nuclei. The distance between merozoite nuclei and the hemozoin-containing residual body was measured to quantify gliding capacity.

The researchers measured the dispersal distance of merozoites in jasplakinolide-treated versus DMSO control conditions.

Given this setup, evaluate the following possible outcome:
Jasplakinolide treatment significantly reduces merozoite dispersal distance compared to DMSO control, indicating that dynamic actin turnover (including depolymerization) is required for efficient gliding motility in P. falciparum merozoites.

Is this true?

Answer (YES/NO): NO